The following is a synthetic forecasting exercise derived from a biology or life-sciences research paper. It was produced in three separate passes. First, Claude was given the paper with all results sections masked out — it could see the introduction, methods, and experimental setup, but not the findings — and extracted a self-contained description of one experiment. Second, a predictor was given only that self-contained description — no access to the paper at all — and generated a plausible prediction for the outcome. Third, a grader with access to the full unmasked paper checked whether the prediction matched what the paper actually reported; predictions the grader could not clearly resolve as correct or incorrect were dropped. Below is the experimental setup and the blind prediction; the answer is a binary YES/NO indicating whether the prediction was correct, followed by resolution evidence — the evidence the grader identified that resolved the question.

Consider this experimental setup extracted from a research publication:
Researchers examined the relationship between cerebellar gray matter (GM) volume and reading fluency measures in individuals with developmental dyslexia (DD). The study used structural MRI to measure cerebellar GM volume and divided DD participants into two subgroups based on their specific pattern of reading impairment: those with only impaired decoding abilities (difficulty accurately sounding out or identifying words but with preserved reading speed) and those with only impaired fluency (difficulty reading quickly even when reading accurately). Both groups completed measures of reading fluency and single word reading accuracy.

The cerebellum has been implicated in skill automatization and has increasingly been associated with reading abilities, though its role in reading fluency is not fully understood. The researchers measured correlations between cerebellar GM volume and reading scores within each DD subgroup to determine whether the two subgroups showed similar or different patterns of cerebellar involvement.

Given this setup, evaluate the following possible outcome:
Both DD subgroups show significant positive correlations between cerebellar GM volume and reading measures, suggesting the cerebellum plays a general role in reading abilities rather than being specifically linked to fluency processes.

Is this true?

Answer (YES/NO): YES